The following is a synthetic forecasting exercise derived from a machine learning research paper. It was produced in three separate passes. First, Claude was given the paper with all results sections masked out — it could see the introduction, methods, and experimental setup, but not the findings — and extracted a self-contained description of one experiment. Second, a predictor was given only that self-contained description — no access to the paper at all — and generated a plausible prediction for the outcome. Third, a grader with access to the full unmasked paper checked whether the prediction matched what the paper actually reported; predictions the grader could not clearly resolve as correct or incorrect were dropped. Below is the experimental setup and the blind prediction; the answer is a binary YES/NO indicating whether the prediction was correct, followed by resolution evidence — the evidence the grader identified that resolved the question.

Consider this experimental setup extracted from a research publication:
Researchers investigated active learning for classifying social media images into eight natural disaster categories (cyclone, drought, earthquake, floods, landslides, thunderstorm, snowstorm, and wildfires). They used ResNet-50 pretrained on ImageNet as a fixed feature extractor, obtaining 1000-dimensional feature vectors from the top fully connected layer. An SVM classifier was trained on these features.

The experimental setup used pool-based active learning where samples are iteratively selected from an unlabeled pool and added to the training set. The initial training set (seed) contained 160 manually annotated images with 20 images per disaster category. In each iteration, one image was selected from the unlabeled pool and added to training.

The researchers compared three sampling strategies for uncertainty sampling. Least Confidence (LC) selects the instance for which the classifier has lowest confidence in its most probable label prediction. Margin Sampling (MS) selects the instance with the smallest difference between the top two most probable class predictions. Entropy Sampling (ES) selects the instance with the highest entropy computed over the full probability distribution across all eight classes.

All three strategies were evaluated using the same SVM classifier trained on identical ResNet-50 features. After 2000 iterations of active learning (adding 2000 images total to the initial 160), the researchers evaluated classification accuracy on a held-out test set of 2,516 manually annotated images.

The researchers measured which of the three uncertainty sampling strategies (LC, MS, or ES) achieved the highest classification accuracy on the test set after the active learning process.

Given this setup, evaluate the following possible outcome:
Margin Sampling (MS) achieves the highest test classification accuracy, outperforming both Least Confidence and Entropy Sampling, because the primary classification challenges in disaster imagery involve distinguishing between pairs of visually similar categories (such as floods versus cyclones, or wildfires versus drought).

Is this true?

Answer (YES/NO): NO